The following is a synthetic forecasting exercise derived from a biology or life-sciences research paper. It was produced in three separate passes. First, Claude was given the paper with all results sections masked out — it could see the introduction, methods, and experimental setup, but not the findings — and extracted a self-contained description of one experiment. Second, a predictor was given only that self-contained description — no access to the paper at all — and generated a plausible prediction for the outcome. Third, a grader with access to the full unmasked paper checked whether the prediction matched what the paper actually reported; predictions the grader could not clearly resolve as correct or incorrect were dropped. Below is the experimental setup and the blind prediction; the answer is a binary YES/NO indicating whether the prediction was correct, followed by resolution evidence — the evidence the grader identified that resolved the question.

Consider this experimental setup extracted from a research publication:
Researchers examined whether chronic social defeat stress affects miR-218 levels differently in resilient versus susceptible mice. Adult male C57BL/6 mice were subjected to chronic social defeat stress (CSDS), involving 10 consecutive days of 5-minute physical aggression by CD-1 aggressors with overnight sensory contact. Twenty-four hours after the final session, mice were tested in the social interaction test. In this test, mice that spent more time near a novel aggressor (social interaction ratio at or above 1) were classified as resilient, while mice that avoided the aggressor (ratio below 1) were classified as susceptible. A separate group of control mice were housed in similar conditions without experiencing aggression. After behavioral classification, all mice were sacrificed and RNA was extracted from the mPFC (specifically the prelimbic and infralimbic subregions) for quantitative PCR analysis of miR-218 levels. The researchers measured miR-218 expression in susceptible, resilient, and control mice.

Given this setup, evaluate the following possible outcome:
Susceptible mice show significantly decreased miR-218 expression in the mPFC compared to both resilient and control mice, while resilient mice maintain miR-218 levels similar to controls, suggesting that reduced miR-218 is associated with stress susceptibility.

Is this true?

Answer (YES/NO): YES